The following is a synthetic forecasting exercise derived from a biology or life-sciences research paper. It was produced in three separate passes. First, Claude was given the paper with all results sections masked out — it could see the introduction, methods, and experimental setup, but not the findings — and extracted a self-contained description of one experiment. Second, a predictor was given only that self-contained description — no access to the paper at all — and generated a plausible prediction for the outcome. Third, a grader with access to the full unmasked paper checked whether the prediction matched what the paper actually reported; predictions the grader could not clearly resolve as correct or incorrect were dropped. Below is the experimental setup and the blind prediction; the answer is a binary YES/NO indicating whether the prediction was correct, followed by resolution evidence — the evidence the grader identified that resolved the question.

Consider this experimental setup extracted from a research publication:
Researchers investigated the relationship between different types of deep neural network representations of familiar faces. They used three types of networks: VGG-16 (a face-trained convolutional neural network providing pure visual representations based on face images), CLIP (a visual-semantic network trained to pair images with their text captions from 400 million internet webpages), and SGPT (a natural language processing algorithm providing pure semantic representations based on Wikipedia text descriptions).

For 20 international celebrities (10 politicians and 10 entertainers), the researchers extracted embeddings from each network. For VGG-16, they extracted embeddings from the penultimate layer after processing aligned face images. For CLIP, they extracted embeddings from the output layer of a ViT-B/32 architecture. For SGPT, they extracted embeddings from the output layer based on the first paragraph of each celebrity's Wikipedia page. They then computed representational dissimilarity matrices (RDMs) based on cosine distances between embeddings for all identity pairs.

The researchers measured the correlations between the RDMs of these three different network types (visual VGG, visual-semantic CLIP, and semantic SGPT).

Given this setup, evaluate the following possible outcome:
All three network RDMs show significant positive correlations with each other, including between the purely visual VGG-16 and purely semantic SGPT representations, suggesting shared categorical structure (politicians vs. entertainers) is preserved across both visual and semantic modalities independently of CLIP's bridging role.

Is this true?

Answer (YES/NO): NO